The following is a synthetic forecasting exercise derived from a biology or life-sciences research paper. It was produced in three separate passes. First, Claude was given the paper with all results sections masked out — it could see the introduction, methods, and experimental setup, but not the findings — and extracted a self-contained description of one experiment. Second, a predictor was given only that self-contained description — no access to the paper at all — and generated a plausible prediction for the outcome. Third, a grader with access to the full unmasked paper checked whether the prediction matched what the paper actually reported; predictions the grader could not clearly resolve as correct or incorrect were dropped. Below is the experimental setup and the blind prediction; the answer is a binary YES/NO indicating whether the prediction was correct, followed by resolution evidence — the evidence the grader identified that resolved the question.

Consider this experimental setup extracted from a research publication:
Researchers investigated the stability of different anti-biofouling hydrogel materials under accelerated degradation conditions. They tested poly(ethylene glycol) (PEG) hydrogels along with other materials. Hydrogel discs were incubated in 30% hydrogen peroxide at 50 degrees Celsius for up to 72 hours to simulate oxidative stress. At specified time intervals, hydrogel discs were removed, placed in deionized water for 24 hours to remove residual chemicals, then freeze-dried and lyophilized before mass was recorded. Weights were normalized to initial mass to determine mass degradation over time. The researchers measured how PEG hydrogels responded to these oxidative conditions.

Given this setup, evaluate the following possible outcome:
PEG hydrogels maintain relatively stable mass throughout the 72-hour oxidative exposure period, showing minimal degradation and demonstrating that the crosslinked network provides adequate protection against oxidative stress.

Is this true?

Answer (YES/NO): NO